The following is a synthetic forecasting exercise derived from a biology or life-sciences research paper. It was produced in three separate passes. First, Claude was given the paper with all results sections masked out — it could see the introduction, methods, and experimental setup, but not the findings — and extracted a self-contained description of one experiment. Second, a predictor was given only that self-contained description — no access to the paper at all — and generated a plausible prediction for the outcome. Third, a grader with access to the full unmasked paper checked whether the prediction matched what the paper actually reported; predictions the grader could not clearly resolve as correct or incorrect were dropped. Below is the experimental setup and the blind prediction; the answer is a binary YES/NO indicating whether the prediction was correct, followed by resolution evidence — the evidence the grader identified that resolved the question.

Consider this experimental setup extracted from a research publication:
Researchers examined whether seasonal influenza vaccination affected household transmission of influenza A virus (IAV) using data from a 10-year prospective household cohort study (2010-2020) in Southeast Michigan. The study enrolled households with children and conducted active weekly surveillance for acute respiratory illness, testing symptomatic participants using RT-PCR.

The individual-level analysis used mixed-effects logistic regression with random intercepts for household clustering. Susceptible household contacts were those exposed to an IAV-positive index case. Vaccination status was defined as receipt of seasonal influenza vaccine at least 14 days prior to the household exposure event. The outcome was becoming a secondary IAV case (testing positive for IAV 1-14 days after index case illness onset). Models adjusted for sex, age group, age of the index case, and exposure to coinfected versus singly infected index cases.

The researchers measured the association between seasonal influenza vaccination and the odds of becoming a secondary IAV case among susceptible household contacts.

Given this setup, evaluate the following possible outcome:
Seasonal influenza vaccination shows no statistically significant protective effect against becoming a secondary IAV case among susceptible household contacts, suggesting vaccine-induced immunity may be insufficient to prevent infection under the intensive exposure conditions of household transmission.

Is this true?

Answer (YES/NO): YES